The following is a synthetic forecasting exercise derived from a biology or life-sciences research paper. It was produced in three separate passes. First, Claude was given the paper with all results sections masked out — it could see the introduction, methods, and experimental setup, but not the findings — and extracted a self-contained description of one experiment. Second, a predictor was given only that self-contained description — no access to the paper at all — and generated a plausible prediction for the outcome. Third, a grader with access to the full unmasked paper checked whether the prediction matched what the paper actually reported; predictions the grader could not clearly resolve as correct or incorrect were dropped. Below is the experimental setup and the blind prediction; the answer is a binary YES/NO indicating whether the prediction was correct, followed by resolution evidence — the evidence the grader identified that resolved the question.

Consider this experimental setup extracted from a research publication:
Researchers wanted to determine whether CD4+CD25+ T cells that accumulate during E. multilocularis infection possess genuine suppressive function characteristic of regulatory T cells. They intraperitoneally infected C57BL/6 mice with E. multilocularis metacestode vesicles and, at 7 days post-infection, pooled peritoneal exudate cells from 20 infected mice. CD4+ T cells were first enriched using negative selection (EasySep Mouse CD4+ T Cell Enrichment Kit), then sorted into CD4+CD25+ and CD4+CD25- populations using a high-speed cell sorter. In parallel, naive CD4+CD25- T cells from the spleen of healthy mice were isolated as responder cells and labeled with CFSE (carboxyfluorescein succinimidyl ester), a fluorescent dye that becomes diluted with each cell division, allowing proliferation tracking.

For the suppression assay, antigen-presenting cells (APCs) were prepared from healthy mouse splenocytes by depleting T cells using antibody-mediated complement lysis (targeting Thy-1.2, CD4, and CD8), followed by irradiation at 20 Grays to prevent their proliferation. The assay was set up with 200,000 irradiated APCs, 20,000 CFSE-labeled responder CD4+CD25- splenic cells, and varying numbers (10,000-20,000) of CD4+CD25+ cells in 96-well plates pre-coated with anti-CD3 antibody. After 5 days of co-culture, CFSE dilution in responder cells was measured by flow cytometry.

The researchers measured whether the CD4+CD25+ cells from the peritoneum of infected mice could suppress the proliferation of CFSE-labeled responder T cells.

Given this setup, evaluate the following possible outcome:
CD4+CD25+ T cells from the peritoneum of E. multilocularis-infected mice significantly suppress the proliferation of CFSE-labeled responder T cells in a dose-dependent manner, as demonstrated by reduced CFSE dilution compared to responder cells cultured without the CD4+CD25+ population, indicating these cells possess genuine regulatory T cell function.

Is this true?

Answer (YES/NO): YES